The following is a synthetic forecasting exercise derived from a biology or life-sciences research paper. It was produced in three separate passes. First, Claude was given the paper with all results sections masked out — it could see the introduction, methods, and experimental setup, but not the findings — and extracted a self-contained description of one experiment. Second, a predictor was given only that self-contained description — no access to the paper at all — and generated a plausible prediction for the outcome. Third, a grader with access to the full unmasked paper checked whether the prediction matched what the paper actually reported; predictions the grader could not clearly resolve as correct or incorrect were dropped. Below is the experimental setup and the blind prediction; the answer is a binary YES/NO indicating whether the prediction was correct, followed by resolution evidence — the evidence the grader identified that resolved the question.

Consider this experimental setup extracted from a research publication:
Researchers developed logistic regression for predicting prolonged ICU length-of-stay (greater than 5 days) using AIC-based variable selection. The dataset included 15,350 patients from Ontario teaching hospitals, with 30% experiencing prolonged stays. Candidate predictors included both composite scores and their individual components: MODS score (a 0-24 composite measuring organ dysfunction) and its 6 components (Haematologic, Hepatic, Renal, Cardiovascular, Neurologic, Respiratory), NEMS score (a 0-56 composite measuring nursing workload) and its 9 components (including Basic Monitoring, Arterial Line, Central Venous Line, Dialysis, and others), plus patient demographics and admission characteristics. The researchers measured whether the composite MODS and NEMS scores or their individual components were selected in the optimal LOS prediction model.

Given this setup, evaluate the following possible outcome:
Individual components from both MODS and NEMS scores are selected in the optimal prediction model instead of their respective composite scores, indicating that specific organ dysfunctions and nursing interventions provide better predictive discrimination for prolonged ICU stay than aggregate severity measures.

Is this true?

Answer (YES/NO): NO